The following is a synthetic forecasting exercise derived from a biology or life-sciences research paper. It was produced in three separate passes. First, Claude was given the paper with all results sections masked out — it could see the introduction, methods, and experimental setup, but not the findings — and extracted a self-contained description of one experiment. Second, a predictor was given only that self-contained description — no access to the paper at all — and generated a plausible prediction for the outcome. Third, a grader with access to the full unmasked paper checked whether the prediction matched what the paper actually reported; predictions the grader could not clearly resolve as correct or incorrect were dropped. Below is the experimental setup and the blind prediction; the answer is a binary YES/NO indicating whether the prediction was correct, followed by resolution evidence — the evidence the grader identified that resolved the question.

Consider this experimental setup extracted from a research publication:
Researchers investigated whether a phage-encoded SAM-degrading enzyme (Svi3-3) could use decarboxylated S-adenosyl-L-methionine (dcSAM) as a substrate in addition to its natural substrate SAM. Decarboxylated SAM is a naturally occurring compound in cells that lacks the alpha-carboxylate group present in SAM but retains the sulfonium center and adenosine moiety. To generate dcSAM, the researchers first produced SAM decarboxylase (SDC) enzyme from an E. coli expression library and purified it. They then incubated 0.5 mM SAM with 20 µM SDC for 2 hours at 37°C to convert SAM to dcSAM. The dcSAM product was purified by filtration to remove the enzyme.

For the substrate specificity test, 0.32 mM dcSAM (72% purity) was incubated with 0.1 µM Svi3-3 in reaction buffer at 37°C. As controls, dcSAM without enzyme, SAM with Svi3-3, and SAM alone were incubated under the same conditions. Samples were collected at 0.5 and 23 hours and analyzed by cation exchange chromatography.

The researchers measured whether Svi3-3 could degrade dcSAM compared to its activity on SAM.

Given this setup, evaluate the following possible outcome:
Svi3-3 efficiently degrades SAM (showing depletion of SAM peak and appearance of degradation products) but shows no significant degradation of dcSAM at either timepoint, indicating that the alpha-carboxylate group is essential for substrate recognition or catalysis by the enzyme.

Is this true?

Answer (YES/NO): YES